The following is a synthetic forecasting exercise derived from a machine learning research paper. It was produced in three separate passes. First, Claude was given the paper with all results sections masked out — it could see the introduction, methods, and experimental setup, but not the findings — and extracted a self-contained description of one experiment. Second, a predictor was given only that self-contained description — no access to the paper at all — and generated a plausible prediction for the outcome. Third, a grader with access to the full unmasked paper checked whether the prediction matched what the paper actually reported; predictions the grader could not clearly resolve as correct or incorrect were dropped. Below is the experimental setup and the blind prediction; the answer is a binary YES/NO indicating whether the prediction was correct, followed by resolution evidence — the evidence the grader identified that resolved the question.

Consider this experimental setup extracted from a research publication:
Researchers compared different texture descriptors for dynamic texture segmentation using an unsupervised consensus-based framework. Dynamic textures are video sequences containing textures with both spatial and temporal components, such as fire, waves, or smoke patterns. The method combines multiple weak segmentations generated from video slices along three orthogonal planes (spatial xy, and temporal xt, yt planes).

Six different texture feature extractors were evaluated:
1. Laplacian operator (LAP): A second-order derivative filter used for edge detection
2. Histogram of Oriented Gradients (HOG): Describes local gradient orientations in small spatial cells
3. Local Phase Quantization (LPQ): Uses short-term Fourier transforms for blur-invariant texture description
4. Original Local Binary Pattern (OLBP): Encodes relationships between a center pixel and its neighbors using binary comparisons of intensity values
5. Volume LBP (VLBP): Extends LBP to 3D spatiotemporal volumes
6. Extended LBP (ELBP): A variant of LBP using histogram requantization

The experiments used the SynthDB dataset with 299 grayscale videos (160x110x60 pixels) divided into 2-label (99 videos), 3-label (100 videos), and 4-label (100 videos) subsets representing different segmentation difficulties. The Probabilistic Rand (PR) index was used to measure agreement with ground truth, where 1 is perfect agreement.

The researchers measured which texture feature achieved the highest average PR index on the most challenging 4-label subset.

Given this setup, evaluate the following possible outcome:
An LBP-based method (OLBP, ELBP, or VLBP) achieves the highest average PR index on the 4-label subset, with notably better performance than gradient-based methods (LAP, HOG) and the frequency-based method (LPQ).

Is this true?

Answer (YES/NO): YES